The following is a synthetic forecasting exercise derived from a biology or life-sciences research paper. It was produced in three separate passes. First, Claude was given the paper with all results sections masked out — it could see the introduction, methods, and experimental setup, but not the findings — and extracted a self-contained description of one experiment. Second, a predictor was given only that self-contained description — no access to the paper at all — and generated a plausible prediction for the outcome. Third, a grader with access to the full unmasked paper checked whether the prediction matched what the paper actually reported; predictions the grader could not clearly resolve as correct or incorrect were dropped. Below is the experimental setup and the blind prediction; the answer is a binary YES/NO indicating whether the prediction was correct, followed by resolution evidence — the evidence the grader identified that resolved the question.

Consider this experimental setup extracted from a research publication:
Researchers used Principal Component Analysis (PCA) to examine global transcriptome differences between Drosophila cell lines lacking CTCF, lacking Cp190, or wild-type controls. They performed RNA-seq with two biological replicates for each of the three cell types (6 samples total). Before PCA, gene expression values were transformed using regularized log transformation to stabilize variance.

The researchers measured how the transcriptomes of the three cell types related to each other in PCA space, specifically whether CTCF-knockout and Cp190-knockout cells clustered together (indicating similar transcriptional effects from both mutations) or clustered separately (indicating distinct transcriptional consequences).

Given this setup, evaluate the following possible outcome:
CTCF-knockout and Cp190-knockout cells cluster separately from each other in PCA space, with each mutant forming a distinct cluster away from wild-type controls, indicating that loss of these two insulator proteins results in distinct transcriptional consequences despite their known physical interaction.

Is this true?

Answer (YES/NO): YES